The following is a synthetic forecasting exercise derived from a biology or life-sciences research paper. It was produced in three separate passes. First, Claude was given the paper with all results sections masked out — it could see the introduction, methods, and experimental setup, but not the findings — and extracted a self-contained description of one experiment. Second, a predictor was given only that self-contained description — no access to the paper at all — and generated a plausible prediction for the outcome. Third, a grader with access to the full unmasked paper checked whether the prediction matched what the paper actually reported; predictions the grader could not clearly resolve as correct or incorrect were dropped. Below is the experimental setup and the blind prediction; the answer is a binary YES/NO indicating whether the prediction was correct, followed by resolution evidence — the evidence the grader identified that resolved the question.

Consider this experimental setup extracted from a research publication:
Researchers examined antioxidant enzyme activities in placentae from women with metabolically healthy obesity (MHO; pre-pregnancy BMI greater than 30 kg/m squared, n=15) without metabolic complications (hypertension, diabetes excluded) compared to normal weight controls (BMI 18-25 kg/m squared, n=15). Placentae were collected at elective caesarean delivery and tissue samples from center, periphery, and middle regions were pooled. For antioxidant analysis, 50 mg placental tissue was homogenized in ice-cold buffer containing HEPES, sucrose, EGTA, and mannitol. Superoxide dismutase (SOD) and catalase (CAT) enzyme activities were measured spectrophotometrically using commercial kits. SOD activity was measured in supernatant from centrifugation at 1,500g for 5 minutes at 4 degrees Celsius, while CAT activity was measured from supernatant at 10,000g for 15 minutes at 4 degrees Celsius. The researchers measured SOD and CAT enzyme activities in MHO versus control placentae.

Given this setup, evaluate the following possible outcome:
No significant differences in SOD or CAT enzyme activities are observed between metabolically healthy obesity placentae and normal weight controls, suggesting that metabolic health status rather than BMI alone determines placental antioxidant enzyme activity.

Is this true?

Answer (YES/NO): NO